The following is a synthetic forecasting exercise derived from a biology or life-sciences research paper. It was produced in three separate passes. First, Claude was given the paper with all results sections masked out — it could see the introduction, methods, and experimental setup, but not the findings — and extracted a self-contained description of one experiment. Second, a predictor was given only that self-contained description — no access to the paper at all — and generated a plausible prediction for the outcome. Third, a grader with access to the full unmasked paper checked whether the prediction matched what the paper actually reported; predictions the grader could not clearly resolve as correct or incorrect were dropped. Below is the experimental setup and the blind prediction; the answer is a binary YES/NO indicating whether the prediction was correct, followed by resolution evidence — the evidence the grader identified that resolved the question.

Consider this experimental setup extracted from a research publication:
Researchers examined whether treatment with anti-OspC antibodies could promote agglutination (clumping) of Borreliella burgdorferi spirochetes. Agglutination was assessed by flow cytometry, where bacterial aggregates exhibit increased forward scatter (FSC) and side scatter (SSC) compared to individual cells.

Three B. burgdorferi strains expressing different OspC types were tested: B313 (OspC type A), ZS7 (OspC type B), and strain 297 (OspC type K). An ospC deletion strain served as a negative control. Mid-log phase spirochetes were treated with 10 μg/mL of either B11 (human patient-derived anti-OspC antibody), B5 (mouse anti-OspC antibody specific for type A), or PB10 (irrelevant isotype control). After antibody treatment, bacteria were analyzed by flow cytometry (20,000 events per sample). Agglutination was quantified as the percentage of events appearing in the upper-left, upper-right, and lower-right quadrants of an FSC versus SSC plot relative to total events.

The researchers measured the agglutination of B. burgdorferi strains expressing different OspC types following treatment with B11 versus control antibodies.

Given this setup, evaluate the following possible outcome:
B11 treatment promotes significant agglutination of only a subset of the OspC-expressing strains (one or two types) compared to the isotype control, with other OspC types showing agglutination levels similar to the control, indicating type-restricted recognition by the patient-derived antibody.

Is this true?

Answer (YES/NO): YES